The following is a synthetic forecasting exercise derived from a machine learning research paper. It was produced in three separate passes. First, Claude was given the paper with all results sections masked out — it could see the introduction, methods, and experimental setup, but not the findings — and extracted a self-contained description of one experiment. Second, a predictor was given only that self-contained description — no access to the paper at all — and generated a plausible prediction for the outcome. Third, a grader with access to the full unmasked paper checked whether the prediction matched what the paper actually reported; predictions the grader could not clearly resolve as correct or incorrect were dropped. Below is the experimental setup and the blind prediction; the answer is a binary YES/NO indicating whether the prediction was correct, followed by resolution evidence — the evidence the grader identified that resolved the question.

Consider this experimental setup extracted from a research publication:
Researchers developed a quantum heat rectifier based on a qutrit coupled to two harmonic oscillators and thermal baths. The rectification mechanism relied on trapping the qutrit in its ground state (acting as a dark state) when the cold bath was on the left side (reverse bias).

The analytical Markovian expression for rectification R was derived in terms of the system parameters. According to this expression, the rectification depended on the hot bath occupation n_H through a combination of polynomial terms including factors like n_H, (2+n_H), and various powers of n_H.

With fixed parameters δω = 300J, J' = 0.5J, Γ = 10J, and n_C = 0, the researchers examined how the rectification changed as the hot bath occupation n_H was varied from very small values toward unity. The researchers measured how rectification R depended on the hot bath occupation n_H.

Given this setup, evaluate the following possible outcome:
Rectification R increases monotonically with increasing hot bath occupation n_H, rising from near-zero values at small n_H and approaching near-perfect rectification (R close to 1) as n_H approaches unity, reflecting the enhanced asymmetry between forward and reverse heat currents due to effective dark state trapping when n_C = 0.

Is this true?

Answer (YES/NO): NO